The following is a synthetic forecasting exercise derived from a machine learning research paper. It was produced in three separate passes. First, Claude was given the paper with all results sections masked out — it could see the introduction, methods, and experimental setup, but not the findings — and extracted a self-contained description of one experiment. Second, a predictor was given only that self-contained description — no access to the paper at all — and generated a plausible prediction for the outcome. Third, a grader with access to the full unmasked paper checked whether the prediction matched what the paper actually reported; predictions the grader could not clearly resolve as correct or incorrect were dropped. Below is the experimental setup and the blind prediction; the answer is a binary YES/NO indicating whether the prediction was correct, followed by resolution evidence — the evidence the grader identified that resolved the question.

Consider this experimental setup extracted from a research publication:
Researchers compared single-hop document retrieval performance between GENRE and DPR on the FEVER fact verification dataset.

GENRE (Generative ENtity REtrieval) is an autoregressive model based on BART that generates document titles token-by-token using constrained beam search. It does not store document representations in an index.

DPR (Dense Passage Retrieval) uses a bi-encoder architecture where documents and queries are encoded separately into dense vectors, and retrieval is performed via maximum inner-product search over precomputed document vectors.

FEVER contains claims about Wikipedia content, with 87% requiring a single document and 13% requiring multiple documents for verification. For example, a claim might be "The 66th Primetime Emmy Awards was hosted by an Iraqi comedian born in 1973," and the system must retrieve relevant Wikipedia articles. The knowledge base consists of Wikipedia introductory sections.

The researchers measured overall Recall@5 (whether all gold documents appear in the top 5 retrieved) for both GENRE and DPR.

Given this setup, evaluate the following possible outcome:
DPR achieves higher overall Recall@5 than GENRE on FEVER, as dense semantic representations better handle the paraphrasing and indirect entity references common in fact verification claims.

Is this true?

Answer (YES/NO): NO